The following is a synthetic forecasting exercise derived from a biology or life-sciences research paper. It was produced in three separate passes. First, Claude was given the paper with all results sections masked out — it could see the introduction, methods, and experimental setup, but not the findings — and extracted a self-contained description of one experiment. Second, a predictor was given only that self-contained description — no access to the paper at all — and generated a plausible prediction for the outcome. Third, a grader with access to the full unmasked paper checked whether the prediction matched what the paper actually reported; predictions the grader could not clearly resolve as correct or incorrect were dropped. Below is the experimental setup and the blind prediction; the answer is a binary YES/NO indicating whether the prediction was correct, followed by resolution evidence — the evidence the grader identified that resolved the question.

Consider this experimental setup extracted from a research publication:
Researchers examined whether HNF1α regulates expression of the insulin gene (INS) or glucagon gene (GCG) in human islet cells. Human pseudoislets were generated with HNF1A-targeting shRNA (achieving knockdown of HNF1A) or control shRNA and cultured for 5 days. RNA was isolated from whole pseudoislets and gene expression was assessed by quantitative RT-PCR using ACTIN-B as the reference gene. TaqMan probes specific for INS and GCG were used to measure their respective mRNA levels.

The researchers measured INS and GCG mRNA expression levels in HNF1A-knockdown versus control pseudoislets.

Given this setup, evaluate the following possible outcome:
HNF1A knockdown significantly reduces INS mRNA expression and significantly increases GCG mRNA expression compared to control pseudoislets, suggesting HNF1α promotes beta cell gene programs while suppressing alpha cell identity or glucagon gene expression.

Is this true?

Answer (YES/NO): NO